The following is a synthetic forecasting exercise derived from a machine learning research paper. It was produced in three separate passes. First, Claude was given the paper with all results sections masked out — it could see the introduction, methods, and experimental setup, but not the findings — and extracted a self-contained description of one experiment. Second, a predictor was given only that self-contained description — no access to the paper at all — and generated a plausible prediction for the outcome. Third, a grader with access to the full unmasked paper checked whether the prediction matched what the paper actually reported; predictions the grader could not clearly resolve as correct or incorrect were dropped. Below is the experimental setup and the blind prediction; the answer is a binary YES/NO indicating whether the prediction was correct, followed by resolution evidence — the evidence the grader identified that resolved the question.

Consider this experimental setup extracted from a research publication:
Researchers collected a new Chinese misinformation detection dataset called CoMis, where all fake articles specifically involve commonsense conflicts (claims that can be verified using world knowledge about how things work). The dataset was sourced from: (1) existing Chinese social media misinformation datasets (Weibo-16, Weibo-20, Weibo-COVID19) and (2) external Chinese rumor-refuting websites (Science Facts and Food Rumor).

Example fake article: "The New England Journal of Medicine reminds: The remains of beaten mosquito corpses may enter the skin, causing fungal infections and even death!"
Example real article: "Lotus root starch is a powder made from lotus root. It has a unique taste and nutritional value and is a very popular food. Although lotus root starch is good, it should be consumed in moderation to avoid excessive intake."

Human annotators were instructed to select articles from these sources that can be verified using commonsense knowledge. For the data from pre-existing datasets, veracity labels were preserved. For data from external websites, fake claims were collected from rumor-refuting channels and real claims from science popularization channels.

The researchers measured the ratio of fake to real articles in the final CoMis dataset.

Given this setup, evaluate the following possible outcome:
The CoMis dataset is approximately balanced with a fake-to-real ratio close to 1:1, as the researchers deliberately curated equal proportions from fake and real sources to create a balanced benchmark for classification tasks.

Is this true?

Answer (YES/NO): NO